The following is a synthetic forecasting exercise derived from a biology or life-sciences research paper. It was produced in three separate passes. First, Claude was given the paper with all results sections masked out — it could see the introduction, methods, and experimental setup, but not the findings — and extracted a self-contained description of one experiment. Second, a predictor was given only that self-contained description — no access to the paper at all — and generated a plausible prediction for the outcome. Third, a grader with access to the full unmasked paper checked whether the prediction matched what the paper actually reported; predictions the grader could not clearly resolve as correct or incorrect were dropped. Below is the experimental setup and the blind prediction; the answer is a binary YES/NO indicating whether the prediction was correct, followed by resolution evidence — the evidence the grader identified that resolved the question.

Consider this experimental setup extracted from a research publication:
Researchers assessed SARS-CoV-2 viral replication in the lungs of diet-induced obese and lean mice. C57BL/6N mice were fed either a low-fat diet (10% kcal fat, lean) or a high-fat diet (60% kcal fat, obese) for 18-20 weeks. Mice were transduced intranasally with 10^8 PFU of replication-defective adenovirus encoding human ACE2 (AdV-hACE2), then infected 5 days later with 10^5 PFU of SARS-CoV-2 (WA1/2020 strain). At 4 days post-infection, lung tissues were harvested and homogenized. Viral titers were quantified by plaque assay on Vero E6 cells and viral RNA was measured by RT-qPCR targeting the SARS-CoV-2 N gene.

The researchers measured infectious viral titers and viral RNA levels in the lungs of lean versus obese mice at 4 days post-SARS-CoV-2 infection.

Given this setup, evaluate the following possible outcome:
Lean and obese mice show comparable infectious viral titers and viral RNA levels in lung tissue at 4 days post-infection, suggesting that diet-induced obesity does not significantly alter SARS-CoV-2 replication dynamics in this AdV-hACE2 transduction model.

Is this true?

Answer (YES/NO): YES